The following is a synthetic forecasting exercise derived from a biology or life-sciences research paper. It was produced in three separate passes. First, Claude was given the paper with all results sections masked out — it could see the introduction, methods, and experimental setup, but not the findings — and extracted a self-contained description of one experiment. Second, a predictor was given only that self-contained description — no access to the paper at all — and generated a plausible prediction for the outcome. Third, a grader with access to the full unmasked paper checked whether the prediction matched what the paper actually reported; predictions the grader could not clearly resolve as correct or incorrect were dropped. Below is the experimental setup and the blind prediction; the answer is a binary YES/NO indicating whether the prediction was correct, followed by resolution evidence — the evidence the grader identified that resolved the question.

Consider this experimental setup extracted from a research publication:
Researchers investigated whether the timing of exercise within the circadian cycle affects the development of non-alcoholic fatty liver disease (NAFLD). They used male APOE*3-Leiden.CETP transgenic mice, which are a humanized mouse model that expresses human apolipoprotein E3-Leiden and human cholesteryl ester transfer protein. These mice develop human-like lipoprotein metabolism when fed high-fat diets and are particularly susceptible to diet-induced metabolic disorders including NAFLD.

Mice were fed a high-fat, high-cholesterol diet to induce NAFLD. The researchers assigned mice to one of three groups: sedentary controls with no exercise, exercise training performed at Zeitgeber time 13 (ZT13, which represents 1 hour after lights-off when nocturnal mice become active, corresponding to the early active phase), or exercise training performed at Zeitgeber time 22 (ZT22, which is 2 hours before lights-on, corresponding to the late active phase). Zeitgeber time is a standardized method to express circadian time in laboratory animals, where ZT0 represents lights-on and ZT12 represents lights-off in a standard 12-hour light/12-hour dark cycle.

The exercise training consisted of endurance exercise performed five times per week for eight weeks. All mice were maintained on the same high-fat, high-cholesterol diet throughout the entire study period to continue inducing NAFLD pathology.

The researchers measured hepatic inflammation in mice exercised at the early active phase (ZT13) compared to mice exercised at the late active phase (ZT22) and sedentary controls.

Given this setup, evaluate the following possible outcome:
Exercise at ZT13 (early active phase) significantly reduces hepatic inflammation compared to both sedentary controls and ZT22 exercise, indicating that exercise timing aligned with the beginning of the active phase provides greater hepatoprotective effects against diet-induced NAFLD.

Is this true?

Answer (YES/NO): NO